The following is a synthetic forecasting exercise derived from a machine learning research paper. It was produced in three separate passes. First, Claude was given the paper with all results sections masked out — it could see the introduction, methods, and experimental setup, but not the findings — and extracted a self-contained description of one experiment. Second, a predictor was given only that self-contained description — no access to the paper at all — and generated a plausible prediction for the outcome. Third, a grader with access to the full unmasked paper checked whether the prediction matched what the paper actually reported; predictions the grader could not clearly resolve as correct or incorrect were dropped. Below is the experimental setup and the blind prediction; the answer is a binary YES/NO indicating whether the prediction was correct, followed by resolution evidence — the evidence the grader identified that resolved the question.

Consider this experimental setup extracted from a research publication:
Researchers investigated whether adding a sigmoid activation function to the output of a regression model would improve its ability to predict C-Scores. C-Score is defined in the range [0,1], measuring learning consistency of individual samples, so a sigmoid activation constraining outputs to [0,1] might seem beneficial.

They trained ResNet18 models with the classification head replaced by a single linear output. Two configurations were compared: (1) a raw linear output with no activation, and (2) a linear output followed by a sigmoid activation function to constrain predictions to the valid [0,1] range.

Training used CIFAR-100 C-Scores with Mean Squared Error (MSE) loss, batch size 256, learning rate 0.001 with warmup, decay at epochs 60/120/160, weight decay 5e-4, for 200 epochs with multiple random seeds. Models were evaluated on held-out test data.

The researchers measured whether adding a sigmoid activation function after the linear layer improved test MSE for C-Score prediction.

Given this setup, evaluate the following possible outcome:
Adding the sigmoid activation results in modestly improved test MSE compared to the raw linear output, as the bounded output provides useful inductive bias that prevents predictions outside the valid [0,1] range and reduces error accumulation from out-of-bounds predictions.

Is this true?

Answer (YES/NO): NO